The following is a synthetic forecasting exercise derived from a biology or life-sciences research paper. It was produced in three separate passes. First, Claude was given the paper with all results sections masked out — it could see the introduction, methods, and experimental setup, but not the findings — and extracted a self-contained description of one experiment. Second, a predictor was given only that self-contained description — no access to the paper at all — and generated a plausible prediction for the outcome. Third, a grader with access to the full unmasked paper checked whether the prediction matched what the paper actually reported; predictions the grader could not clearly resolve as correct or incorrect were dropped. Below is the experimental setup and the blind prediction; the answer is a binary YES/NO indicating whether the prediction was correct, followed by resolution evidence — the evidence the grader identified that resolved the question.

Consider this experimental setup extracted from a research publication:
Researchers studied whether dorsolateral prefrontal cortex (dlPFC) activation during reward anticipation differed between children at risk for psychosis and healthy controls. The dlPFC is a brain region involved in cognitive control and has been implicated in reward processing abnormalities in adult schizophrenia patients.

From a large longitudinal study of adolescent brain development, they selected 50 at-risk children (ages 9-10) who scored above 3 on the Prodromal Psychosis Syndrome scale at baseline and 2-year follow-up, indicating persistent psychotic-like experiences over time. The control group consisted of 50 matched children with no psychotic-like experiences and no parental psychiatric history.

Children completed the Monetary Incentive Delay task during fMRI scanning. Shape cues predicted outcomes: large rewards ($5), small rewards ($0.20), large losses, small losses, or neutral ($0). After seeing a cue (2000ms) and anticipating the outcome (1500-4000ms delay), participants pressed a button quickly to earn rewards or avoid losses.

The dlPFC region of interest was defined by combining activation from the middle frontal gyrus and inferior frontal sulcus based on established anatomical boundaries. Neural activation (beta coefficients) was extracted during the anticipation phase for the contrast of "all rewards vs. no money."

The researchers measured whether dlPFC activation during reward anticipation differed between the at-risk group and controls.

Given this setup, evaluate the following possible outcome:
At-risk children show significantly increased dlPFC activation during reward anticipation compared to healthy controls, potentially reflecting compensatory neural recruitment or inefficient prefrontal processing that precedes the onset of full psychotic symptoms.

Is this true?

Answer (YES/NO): NO